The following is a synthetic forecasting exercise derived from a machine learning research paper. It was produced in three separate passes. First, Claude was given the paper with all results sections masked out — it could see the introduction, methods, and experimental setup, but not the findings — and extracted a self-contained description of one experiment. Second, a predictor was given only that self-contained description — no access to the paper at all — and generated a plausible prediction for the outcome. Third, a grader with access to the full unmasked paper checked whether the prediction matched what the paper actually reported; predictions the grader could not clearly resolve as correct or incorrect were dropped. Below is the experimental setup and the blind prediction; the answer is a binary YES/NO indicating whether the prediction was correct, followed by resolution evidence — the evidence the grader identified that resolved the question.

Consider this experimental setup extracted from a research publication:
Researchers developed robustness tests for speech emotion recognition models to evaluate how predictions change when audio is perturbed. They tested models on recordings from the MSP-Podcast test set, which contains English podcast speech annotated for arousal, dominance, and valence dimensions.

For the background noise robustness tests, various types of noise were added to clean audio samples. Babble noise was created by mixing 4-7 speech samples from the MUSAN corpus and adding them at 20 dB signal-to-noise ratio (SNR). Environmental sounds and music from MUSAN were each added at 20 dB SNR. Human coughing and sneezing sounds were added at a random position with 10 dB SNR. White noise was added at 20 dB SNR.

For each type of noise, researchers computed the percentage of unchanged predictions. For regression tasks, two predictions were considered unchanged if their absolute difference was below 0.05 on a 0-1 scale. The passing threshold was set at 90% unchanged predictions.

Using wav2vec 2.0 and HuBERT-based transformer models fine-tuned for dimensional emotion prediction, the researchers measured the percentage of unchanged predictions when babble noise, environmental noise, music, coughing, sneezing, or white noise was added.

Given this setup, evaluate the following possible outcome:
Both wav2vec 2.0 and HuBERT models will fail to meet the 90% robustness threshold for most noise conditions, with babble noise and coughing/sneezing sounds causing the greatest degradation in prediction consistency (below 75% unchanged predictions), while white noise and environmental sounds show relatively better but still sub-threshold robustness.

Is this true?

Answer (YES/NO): NO